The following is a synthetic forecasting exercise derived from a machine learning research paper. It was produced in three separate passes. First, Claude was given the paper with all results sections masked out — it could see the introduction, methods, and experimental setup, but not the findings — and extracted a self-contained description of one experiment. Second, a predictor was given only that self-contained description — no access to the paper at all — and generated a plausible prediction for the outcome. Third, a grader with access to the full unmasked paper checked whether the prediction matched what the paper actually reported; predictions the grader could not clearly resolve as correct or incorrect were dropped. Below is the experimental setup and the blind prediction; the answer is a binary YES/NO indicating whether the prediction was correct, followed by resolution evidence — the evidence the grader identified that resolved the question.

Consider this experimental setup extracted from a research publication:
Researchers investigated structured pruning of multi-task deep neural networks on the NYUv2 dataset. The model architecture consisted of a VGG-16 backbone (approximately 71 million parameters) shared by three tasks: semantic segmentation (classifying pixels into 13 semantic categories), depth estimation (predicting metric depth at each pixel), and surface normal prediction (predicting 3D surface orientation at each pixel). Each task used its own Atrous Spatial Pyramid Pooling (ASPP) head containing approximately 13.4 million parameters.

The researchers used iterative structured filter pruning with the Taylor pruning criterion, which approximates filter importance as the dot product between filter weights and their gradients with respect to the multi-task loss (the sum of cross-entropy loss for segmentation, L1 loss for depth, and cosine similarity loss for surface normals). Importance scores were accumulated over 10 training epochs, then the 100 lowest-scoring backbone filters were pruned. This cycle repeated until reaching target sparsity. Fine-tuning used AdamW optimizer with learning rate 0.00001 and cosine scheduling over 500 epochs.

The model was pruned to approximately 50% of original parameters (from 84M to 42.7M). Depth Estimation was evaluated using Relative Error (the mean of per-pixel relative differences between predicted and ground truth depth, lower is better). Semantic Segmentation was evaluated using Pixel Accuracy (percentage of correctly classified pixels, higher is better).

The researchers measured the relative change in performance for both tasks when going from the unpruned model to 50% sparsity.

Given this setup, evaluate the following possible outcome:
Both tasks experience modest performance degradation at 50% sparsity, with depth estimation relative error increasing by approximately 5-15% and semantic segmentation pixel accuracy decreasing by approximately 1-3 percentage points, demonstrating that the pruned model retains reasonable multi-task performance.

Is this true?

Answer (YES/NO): NO